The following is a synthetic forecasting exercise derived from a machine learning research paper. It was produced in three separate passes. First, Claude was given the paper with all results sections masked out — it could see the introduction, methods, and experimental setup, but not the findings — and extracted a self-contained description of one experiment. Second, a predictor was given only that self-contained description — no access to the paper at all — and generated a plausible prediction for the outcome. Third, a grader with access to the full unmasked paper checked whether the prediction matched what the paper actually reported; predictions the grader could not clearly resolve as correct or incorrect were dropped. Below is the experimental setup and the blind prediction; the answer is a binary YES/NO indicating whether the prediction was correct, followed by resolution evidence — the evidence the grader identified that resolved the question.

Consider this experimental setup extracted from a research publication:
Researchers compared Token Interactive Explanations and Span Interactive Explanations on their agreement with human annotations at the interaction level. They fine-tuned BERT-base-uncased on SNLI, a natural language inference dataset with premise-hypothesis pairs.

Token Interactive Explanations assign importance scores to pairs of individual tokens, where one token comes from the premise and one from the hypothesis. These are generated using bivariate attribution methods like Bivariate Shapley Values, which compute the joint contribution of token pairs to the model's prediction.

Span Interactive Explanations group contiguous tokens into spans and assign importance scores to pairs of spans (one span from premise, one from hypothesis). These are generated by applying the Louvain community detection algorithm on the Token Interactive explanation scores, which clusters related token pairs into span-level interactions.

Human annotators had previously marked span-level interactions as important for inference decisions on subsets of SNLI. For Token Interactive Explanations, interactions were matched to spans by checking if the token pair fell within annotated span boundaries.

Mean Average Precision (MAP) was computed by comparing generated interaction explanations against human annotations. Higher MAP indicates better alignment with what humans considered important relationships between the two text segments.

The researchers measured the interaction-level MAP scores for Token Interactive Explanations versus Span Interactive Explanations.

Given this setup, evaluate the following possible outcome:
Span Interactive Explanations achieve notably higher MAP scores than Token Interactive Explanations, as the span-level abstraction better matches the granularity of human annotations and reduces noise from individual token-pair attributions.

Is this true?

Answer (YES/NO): YES